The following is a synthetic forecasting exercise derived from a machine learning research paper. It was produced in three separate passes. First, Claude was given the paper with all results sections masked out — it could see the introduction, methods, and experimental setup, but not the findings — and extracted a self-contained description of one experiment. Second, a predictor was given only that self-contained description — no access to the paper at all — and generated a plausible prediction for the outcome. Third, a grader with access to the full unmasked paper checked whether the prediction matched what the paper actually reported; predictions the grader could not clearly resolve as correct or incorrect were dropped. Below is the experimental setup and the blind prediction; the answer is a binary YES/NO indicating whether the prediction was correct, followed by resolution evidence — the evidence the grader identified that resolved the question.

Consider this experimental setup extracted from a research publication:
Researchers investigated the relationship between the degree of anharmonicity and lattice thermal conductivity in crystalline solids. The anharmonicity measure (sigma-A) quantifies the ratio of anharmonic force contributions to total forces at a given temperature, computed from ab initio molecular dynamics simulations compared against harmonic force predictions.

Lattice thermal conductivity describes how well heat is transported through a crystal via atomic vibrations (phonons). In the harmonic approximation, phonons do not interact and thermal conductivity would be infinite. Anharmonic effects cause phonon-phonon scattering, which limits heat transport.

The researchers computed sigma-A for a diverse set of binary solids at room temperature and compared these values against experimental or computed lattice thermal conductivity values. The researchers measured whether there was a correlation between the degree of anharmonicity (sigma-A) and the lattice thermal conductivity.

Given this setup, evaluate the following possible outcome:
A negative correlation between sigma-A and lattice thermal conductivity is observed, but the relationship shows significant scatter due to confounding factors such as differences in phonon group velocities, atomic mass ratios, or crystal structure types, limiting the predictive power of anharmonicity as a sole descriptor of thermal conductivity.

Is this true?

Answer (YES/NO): NO